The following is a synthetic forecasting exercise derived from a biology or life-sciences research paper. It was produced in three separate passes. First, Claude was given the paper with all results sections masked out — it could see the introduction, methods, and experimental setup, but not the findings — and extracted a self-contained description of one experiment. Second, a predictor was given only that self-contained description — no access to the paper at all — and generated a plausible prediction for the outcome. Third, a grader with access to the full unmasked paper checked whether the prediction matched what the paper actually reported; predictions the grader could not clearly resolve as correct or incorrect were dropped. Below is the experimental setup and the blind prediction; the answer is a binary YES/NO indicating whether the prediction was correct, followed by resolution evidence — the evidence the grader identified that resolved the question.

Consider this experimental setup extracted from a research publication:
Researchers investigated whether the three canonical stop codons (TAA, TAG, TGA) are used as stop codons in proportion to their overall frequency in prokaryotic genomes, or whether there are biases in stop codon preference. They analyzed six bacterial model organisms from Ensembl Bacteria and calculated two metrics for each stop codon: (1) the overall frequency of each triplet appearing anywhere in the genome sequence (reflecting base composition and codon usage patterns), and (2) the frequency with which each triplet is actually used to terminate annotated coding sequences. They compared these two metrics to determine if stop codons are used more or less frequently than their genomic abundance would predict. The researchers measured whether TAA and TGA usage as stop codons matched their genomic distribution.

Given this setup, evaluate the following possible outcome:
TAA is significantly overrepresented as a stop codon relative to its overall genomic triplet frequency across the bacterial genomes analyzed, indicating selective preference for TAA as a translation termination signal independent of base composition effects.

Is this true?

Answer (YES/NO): YES